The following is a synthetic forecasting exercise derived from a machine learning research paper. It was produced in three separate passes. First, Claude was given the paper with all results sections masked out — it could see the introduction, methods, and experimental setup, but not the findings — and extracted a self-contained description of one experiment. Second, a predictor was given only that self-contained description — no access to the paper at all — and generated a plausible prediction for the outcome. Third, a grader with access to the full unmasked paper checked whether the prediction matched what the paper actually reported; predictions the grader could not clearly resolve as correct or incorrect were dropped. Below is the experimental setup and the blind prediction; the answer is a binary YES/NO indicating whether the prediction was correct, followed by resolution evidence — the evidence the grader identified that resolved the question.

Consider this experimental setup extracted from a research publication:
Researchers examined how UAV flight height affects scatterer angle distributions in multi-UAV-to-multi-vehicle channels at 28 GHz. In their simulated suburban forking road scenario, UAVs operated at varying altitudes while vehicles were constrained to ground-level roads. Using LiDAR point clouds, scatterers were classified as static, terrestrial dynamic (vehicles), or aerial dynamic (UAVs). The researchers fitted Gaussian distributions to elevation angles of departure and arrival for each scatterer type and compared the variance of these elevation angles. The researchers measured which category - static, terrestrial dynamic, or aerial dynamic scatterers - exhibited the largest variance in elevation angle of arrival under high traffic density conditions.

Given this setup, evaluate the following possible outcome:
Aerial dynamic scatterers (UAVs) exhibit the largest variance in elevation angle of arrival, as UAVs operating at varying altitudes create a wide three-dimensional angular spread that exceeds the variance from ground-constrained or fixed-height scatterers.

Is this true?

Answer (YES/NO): YES